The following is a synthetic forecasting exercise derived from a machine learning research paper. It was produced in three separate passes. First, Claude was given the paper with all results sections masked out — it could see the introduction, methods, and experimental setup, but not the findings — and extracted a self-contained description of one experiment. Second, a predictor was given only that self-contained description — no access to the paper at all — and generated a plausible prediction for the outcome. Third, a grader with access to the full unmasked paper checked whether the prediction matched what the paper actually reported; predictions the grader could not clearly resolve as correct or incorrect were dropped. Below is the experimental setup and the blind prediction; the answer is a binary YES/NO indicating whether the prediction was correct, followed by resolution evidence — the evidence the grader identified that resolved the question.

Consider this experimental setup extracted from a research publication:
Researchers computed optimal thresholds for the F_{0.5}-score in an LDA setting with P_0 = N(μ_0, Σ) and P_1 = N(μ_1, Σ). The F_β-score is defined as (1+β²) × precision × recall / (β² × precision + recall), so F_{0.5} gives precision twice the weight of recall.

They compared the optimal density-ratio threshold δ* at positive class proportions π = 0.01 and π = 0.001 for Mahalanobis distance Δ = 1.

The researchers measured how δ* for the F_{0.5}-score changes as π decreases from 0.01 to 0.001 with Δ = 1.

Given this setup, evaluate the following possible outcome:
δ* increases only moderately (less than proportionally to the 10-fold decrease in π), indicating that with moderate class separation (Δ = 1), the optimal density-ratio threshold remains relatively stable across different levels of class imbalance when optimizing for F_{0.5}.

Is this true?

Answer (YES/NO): YES